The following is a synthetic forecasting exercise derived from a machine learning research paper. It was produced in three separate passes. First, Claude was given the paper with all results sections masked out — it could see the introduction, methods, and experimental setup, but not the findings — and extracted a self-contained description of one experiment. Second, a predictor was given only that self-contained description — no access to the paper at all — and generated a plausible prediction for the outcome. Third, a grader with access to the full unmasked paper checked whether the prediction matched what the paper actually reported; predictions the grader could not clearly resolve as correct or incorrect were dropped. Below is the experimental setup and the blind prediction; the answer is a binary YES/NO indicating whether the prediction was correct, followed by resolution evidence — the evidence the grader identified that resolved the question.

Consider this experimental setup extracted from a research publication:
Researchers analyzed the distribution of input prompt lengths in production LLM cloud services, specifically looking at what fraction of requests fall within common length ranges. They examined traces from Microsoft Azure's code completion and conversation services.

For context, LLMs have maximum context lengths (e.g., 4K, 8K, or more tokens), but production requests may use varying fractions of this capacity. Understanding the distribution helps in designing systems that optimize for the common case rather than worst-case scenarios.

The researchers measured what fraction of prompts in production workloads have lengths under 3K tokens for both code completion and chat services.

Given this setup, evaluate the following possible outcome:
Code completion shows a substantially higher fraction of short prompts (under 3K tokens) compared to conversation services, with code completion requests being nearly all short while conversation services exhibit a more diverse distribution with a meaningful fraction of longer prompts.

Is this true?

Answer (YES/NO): NO